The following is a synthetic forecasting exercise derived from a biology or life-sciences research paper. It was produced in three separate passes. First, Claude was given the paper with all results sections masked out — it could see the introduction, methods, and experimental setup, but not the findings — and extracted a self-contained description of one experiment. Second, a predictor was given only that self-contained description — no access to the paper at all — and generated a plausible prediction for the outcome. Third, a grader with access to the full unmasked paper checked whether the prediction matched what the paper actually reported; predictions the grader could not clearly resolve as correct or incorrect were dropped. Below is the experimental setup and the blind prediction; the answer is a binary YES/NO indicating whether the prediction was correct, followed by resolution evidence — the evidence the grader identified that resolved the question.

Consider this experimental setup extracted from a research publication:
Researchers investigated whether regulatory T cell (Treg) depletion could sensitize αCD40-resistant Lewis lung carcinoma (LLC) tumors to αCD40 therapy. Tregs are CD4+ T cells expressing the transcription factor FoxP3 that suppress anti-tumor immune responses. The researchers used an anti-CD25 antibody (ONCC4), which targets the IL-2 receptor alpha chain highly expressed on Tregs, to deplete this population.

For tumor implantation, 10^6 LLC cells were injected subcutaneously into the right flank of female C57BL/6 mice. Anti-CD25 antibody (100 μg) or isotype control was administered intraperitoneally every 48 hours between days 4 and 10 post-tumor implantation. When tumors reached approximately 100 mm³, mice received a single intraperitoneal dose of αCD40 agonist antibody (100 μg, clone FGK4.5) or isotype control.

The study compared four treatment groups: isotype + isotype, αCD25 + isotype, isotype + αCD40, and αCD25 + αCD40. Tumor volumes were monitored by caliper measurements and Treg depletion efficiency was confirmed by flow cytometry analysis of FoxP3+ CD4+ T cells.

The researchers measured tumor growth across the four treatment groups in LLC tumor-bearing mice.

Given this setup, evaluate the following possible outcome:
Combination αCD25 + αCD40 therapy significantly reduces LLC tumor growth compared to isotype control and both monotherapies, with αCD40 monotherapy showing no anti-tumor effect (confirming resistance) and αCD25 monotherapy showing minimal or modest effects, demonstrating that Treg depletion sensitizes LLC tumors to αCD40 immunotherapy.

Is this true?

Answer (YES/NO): NO